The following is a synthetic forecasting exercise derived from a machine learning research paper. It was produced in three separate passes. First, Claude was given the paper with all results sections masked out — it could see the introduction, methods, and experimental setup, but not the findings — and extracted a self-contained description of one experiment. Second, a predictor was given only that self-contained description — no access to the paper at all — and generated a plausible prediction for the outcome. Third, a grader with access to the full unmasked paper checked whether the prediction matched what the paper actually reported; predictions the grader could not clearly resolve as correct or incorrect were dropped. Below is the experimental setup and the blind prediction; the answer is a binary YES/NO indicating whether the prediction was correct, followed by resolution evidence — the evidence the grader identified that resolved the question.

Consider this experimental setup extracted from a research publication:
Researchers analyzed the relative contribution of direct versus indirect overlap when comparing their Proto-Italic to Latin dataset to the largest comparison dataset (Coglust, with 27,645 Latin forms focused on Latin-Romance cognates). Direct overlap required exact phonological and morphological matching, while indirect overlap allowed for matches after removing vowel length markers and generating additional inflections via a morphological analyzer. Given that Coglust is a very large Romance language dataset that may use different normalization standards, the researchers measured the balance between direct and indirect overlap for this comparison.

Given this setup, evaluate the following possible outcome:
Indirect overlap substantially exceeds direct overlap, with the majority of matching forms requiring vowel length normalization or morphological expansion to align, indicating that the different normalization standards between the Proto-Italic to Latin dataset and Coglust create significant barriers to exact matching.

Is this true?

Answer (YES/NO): NO